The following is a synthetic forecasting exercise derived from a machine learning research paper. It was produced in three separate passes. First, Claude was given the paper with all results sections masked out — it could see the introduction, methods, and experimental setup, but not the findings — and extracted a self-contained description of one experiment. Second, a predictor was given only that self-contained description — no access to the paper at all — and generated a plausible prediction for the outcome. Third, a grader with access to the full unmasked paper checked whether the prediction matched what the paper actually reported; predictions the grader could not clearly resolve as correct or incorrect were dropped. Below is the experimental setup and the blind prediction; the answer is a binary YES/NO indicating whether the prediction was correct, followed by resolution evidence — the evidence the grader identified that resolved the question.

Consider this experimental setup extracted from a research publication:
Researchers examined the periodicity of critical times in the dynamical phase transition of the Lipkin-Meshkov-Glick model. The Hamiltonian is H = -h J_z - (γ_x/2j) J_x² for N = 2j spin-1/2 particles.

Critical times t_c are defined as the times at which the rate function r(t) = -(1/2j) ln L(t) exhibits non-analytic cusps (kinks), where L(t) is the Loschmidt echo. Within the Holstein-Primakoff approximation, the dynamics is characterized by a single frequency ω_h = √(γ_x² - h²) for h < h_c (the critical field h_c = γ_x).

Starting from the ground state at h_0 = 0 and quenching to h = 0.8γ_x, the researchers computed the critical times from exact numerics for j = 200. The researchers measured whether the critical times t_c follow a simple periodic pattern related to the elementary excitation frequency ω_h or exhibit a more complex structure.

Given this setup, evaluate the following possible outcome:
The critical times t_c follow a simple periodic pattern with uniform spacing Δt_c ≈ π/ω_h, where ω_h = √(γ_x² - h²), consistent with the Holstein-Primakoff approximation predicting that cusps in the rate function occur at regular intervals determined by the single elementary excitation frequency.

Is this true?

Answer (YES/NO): NO